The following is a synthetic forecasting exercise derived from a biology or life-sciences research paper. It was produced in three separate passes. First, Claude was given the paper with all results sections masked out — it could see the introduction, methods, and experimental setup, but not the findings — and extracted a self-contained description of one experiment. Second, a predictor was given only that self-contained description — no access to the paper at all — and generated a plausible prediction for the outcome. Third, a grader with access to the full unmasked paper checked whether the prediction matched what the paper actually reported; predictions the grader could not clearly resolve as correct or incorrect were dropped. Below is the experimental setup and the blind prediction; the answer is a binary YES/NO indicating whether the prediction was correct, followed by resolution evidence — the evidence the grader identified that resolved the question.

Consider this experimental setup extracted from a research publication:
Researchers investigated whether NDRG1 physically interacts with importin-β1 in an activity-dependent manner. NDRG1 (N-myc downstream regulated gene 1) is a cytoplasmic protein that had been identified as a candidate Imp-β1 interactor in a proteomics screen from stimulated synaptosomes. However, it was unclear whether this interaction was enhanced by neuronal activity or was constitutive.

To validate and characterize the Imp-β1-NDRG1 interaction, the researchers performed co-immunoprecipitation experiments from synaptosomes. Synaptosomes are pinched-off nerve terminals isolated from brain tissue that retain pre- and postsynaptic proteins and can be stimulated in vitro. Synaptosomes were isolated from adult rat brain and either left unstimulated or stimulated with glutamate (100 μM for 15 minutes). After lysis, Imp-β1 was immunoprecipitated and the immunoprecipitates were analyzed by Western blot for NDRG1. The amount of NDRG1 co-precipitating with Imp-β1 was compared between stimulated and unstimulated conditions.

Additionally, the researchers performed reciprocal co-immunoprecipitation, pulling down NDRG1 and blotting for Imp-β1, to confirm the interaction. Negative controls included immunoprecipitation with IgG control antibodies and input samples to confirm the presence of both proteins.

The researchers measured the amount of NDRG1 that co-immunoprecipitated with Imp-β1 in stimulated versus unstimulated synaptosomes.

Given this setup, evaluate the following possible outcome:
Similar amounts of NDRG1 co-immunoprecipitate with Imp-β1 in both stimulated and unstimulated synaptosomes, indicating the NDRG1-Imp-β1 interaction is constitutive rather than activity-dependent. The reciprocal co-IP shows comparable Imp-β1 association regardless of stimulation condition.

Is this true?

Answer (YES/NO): NO